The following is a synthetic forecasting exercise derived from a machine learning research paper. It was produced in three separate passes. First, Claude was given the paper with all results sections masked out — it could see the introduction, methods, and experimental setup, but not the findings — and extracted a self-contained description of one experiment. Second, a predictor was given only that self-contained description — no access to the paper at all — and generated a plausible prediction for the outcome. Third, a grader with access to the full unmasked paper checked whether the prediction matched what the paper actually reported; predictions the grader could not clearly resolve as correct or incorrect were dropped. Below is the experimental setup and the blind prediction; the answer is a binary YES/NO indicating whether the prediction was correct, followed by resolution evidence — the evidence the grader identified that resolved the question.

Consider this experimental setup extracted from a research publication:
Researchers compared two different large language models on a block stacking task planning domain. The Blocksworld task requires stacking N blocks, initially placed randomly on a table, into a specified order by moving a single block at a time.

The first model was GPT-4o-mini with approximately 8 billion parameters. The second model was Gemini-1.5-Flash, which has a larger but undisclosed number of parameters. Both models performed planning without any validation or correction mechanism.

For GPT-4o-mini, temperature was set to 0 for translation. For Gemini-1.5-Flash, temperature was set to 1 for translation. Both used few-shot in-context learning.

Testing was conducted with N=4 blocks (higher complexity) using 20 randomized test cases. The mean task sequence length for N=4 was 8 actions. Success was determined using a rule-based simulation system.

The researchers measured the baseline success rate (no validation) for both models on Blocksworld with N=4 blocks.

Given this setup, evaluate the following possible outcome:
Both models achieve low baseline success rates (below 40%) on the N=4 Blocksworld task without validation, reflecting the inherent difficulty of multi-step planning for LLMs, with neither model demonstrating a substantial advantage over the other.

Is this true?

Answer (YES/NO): NO